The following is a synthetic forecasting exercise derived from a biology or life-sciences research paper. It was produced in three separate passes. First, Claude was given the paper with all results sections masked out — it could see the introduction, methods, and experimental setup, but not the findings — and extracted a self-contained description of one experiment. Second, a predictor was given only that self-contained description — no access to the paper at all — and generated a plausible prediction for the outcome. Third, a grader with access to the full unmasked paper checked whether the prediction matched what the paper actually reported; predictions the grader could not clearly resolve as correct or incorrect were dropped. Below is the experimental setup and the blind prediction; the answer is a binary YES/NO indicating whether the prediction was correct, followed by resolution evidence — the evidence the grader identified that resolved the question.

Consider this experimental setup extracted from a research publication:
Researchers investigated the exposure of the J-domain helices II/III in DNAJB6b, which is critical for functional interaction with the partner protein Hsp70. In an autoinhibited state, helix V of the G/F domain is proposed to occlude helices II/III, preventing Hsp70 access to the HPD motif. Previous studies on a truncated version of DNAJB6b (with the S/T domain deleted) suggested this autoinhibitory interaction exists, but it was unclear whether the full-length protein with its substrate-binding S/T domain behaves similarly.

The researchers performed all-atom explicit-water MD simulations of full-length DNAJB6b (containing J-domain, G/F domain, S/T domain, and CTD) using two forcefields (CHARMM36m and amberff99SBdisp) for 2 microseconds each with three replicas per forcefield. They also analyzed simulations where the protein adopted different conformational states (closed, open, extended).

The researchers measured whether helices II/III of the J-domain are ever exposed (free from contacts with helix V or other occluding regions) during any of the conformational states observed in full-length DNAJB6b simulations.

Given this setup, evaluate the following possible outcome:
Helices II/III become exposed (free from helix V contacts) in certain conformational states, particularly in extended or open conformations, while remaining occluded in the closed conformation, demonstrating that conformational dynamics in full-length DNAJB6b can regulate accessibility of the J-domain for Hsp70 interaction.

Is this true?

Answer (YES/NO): NO